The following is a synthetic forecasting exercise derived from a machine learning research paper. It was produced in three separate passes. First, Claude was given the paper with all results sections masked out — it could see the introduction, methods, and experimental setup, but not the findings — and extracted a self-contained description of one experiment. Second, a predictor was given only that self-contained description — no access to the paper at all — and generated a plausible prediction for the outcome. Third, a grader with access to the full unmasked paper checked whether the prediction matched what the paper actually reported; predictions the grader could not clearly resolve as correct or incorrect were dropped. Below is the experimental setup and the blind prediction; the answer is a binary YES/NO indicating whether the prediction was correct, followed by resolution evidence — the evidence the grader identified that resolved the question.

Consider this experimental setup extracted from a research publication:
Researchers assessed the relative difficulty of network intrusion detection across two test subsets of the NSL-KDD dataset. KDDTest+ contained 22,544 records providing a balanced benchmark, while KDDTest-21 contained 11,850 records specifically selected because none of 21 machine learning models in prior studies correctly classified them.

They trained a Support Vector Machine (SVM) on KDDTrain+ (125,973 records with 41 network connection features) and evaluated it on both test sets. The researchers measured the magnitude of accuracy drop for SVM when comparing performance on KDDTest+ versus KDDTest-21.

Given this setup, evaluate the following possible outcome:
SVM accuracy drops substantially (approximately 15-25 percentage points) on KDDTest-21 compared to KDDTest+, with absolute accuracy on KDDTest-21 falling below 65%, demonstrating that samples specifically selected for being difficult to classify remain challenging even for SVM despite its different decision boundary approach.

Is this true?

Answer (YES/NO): NO